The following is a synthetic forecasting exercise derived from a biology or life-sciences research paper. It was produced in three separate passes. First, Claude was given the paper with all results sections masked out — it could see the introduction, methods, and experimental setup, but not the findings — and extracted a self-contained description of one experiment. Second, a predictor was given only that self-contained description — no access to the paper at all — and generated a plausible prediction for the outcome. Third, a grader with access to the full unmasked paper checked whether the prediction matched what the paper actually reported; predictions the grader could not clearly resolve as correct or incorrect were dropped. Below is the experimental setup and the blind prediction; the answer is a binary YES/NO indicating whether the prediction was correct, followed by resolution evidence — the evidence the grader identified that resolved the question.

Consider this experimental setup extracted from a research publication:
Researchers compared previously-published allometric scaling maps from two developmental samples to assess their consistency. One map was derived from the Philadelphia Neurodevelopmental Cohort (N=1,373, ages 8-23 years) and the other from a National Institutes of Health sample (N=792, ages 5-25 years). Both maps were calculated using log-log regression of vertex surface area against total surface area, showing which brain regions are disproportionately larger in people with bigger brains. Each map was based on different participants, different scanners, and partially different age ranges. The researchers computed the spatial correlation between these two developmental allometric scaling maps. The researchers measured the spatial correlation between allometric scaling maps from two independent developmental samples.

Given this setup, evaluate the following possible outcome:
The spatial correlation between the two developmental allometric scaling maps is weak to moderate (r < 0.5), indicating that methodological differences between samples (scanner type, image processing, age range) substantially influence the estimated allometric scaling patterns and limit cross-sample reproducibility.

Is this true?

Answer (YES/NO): NO